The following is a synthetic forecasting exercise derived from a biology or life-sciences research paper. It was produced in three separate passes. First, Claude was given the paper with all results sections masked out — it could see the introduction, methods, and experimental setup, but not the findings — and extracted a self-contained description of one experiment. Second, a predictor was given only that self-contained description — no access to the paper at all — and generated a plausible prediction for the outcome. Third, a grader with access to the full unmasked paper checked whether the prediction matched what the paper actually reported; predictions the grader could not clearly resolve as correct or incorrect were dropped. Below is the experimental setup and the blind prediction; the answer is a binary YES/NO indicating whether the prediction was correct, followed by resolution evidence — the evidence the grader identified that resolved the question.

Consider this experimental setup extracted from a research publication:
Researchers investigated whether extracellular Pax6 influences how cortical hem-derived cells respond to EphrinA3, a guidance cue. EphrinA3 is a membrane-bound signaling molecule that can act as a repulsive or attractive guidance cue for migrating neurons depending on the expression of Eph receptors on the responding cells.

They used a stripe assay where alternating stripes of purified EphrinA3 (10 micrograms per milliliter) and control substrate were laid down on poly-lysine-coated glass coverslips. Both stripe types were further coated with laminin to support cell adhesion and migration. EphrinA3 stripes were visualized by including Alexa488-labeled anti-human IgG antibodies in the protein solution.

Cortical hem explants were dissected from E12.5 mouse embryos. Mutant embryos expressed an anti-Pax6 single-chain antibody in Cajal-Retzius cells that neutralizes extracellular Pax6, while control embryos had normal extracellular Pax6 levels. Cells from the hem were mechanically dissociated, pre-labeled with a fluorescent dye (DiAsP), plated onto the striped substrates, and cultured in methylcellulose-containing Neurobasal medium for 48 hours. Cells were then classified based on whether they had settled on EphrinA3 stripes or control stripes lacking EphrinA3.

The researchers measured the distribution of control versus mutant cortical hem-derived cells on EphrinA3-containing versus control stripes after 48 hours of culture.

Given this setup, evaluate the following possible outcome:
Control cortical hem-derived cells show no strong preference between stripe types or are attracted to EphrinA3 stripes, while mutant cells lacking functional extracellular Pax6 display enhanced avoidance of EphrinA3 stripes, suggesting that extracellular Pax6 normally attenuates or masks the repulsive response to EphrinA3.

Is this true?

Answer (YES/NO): NO